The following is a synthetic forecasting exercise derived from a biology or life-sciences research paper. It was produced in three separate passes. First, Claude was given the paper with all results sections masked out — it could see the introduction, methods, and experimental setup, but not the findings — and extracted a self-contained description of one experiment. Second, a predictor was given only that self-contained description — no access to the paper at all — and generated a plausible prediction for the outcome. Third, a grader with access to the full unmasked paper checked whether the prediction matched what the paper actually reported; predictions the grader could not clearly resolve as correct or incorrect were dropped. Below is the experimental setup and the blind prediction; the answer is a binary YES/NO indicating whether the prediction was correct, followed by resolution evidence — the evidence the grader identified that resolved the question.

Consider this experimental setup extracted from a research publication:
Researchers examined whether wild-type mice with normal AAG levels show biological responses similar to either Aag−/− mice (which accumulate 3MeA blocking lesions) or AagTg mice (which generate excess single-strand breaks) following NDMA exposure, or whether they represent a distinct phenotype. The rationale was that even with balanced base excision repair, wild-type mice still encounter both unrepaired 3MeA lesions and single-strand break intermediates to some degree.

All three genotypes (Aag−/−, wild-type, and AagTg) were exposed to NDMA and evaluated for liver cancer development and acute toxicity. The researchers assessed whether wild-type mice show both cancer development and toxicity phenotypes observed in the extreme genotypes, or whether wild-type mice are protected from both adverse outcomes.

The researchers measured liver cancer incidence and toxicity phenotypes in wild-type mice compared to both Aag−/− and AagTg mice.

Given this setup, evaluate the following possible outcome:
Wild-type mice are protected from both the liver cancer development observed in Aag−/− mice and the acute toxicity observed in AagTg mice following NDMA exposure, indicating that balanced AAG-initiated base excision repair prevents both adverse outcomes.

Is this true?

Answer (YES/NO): NO